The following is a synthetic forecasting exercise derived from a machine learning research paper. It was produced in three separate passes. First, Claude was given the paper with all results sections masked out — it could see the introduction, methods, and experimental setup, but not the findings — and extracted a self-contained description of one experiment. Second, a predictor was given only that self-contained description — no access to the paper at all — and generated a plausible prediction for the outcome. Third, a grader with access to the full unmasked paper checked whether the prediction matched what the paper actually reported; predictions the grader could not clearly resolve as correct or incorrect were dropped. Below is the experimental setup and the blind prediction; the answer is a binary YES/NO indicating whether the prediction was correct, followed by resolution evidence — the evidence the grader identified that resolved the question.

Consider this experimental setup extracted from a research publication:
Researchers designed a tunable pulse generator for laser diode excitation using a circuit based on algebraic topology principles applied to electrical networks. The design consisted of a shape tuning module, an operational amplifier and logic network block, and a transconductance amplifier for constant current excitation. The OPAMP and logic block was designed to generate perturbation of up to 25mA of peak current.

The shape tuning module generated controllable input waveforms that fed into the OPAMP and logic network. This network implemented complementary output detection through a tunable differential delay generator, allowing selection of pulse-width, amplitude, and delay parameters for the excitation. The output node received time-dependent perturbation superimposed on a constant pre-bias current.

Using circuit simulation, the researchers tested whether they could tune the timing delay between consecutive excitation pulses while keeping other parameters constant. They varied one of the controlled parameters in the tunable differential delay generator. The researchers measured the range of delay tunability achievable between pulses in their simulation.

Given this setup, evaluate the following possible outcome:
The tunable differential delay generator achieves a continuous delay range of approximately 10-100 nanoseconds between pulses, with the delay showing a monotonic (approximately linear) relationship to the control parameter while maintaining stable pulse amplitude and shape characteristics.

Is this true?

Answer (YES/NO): NO